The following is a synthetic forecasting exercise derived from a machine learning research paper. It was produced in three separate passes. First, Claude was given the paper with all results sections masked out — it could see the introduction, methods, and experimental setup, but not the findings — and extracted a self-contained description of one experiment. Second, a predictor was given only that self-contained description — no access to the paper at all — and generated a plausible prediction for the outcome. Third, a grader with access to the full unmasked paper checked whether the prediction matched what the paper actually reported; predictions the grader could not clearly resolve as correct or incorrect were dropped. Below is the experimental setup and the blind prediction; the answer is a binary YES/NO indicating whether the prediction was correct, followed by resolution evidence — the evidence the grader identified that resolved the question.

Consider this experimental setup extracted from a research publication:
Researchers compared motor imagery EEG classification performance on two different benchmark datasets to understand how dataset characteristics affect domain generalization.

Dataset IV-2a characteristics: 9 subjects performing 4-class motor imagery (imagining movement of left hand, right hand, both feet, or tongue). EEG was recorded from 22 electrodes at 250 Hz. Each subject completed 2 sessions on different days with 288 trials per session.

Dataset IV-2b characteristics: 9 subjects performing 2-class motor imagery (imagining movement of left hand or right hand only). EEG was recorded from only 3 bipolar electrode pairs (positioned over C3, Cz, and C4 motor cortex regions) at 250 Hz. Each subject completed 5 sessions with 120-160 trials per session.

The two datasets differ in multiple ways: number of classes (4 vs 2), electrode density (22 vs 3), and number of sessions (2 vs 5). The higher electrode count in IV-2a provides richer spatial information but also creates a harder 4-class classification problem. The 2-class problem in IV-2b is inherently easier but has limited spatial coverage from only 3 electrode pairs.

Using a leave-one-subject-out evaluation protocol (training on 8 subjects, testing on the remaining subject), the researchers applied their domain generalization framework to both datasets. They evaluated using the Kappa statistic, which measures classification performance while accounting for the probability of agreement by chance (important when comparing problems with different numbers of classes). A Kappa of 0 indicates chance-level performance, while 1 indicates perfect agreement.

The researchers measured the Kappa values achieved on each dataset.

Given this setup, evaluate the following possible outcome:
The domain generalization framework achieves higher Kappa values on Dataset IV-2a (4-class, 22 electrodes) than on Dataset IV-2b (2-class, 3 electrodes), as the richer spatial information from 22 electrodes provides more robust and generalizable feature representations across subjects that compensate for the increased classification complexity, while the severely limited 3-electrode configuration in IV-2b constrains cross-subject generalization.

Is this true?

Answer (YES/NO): YES